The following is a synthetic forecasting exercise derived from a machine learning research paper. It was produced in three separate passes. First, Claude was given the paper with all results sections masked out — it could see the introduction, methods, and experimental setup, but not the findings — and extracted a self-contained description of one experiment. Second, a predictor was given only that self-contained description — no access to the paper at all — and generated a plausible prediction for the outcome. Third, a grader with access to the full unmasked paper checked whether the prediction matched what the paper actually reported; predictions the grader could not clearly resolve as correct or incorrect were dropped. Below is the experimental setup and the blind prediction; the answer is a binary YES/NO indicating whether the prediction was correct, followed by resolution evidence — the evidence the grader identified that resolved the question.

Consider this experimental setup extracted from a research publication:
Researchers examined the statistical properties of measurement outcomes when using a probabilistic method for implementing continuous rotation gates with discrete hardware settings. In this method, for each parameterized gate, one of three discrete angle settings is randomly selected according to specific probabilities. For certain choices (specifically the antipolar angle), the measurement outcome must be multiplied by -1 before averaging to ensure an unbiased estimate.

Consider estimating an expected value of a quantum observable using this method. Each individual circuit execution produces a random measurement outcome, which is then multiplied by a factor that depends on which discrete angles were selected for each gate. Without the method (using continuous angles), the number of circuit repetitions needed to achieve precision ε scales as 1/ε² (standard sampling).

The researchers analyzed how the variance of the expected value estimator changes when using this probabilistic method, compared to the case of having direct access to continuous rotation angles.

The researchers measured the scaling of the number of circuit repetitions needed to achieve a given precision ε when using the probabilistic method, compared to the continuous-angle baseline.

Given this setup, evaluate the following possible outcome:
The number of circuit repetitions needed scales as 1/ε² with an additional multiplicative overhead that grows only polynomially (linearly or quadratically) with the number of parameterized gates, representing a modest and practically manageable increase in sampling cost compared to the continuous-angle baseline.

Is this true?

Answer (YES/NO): NO